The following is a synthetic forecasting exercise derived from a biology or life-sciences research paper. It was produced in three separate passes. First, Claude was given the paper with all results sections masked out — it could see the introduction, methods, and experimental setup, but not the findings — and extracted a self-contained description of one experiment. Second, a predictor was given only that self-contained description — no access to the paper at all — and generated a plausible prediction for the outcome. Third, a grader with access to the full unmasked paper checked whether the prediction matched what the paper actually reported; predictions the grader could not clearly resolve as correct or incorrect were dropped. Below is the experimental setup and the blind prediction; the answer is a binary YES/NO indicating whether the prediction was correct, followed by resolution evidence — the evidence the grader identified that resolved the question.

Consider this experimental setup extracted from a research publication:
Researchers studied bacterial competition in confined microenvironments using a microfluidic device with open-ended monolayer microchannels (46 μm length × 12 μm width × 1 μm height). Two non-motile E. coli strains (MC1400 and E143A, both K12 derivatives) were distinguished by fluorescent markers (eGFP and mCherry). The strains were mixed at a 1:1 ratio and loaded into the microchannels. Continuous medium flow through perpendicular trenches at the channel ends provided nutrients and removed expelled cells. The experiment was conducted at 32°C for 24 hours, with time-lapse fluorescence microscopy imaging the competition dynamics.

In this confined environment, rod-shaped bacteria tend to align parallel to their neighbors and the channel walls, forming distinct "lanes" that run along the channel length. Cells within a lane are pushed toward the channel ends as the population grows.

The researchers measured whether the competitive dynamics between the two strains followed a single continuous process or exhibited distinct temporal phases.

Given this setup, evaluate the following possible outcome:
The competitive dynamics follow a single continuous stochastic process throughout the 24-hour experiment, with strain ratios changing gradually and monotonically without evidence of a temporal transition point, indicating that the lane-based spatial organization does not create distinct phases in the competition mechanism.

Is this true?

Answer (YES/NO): NO